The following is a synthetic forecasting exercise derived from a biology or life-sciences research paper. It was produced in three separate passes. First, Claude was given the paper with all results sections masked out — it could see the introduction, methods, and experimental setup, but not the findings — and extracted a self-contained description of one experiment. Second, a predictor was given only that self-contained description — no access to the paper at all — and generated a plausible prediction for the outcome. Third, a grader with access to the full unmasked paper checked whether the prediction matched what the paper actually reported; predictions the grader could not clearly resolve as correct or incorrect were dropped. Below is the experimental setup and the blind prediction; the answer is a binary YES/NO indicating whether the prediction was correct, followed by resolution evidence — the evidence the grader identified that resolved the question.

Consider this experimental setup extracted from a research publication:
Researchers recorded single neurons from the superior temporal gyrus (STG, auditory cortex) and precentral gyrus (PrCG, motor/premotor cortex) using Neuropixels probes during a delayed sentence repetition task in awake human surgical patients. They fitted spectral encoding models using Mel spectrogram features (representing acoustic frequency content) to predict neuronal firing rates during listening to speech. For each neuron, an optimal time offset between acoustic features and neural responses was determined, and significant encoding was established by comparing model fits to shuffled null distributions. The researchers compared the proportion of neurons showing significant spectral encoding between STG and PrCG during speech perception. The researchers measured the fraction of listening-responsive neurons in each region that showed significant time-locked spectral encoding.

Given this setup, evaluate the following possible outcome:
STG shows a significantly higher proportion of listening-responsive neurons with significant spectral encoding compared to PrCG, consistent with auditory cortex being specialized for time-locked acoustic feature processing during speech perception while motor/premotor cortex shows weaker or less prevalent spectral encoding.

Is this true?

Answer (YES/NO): YES